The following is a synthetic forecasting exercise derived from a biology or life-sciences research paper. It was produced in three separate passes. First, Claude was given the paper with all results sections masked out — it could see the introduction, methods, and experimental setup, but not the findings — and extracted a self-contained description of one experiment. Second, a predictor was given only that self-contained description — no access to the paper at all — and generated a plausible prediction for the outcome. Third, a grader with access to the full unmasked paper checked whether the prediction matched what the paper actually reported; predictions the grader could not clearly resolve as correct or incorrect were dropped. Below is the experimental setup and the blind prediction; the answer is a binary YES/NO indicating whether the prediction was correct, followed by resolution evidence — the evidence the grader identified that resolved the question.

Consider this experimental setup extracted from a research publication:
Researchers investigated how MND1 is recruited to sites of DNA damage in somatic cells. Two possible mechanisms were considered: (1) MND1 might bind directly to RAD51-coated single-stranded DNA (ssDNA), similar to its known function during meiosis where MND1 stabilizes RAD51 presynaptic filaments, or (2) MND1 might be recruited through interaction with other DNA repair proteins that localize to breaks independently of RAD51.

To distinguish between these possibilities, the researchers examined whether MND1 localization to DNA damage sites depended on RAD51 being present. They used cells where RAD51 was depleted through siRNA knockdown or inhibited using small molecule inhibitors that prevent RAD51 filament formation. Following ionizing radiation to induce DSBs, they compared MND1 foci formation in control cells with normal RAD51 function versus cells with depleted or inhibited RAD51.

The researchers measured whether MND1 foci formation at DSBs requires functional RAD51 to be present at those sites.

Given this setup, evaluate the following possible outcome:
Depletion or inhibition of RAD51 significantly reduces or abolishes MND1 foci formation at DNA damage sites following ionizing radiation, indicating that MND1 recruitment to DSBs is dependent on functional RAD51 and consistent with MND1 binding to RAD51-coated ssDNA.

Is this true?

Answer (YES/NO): NO